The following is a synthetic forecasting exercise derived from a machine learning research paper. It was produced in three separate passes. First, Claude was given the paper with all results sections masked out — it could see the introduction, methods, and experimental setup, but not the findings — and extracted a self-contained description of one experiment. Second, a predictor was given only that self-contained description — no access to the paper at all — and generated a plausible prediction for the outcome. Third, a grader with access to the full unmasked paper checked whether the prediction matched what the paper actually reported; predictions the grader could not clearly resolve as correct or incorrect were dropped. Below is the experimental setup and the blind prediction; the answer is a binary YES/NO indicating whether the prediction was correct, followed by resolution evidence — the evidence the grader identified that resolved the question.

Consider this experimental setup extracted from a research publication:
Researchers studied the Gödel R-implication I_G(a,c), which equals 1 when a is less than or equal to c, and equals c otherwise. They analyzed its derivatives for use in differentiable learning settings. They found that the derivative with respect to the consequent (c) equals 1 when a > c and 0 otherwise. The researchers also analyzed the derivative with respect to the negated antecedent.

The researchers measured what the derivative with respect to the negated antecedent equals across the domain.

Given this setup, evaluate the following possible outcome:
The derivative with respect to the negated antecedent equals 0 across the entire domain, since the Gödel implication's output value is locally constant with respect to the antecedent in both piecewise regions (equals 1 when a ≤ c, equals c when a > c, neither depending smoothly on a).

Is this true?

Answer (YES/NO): YES